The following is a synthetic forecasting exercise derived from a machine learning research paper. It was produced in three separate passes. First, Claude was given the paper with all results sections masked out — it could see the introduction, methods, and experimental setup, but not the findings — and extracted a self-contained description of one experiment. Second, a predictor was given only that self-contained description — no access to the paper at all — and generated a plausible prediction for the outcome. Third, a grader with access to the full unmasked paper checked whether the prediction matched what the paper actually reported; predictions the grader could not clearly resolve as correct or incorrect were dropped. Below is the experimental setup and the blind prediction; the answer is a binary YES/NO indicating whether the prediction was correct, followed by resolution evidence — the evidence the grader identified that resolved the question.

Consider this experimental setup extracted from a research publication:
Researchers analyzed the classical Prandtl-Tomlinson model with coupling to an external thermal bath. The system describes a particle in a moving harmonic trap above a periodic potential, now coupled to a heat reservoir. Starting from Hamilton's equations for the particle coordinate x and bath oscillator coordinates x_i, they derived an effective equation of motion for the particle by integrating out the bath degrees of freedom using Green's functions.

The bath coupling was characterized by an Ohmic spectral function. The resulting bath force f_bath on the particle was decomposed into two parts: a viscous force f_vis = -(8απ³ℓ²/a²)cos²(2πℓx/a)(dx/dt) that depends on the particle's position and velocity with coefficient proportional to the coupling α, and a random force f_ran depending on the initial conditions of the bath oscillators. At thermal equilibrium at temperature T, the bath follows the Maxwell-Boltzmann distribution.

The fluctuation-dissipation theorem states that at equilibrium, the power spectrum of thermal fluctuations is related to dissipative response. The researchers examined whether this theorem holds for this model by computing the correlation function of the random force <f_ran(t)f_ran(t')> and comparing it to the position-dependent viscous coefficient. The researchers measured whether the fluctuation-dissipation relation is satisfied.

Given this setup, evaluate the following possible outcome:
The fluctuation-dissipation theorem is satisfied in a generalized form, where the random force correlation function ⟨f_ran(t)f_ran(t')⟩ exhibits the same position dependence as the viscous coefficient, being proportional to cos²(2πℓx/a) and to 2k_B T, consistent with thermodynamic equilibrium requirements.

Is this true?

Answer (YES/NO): NO